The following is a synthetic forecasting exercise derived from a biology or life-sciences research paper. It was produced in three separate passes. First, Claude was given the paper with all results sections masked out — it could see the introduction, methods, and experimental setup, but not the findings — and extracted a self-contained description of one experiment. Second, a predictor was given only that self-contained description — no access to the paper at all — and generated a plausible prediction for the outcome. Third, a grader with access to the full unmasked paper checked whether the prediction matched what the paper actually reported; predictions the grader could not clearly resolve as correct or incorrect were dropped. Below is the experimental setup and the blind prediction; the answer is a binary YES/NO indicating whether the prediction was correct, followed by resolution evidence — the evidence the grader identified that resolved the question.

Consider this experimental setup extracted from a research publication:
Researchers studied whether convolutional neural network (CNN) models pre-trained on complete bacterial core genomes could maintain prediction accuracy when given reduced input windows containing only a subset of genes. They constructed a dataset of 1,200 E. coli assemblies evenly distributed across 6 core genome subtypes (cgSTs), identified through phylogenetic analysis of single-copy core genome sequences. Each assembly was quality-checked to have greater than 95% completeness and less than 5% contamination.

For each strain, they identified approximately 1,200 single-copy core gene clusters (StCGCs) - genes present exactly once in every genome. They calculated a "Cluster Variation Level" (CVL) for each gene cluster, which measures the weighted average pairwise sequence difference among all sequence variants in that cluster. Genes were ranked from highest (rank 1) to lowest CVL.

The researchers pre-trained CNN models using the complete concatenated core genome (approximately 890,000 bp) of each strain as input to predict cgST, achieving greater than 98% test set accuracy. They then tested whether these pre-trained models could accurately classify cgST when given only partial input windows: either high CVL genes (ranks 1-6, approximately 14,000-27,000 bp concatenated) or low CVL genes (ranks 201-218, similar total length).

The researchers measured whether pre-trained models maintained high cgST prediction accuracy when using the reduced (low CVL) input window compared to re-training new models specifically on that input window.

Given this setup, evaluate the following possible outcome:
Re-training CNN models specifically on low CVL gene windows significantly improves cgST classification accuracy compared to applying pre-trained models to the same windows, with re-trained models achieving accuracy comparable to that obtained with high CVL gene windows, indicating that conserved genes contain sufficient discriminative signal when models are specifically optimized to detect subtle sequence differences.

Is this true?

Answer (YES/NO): YES